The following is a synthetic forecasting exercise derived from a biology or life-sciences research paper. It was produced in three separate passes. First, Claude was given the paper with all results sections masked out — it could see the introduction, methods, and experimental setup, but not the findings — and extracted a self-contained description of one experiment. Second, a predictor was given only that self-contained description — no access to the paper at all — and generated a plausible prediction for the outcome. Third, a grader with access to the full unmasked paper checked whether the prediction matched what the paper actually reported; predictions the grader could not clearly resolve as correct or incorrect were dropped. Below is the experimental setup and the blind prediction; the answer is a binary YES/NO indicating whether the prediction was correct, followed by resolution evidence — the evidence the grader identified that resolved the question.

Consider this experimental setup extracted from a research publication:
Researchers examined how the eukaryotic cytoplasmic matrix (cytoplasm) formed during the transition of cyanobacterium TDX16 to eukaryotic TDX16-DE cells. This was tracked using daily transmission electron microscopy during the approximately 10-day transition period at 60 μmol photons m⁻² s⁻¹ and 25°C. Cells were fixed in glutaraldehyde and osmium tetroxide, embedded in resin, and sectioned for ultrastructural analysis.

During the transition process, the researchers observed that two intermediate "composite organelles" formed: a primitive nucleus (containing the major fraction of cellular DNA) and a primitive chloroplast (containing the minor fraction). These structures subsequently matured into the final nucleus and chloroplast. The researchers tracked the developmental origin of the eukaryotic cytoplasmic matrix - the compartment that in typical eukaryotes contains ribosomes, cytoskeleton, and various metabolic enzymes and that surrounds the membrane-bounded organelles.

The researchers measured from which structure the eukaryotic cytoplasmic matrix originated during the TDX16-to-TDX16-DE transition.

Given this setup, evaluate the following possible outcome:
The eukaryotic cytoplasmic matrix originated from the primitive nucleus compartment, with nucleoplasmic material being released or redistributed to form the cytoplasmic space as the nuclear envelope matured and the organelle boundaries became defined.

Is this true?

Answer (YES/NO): YES